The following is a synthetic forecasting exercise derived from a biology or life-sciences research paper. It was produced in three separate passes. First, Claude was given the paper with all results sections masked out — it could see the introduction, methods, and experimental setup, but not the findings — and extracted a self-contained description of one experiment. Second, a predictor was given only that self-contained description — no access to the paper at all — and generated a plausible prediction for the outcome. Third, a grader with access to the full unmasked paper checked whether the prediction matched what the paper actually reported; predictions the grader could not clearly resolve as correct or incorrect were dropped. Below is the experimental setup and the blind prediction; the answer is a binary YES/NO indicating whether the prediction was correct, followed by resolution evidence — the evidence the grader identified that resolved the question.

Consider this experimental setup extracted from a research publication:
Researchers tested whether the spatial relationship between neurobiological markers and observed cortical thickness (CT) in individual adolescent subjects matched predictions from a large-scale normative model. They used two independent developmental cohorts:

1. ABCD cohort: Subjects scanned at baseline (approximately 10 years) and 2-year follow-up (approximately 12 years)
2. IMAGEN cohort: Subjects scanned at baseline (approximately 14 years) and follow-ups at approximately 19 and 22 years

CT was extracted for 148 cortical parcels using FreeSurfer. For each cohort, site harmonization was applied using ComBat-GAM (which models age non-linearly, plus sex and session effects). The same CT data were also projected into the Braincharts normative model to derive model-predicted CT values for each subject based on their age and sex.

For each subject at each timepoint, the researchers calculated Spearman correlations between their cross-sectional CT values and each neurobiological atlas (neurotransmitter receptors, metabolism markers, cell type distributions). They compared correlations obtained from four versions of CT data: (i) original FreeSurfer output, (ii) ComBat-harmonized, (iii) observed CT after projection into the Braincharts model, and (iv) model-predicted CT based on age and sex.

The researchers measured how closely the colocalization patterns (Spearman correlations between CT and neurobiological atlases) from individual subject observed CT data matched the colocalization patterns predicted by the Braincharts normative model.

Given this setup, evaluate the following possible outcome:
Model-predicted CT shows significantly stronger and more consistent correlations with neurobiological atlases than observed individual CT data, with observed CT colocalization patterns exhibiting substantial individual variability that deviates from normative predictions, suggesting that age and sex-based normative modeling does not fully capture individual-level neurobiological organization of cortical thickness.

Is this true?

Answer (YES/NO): NO